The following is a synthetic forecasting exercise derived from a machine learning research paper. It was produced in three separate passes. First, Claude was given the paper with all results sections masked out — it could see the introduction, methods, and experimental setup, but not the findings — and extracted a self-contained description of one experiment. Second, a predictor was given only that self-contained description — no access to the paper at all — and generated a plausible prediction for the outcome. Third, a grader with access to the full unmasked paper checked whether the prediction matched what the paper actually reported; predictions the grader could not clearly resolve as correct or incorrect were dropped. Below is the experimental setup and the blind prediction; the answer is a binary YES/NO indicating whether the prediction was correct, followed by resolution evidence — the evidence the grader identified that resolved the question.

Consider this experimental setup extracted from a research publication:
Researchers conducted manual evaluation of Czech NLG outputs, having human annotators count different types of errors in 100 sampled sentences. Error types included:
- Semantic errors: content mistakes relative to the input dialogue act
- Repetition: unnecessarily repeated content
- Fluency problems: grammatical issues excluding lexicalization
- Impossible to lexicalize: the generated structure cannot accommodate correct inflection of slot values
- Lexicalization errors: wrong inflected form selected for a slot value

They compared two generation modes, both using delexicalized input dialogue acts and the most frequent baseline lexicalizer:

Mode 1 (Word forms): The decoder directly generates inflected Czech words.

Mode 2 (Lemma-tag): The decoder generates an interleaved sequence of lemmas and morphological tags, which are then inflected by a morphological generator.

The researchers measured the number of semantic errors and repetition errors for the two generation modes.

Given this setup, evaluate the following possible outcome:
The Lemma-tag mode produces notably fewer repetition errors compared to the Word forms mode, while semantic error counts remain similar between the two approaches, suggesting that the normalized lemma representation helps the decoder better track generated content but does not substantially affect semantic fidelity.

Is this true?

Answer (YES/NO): NO